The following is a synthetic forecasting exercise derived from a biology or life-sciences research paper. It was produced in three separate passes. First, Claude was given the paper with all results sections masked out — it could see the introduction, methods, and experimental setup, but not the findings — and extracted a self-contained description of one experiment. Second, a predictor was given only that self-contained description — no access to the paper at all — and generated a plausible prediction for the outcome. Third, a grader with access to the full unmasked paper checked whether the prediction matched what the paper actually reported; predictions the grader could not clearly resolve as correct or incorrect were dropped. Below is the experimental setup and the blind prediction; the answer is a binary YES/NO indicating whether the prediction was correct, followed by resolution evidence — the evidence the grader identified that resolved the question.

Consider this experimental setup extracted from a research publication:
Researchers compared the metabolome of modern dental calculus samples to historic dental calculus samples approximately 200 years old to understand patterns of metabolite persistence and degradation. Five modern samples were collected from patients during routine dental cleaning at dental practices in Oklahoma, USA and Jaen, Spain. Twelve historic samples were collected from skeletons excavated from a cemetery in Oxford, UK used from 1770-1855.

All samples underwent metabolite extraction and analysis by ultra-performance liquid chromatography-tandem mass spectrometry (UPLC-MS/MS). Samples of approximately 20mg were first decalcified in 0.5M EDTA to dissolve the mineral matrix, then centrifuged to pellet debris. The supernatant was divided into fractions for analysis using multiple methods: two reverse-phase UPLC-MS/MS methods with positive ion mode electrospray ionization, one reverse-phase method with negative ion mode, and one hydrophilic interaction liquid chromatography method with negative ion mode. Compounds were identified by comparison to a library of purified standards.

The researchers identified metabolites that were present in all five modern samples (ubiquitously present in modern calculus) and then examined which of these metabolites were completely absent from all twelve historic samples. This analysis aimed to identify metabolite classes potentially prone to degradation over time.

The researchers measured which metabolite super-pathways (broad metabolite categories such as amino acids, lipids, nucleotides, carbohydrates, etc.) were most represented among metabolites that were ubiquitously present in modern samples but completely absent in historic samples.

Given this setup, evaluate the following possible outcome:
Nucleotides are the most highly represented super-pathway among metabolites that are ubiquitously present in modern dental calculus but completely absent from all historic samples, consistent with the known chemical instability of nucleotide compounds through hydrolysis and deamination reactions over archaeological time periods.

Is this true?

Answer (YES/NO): NO